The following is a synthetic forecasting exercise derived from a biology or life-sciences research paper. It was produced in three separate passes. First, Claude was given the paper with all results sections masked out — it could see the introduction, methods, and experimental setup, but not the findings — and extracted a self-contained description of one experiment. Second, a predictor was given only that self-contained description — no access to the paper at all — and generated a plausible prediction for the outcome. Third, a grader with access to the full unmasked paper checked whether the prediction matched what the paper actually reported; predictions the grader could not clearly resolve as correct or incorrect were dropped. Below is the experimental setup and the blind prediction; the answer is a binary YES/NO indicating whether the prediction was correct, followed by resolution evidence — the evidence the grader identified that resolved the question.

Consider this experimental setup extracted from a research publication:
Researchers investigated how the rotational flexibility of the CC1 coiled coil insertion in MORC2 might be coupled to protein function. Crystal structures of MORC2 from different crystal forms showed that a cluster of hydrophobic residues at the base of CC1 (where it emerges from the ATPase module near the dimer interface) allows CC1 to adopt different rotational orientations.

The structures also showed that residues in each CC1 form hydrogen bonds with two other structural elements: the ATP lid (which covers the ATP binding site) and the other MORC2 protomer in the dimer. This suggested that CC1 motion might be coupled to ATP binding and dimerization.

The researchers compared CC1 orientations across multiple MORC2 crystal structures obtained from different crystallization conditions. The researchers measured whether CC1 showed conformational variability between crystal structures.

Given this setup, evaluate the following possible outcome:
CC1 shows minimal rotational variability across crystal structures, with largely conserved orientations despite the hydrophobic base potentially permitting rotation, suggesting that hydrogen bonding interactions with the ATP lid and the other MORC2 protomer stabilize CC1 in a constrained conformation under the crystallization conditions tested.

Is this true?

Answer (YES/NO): NO